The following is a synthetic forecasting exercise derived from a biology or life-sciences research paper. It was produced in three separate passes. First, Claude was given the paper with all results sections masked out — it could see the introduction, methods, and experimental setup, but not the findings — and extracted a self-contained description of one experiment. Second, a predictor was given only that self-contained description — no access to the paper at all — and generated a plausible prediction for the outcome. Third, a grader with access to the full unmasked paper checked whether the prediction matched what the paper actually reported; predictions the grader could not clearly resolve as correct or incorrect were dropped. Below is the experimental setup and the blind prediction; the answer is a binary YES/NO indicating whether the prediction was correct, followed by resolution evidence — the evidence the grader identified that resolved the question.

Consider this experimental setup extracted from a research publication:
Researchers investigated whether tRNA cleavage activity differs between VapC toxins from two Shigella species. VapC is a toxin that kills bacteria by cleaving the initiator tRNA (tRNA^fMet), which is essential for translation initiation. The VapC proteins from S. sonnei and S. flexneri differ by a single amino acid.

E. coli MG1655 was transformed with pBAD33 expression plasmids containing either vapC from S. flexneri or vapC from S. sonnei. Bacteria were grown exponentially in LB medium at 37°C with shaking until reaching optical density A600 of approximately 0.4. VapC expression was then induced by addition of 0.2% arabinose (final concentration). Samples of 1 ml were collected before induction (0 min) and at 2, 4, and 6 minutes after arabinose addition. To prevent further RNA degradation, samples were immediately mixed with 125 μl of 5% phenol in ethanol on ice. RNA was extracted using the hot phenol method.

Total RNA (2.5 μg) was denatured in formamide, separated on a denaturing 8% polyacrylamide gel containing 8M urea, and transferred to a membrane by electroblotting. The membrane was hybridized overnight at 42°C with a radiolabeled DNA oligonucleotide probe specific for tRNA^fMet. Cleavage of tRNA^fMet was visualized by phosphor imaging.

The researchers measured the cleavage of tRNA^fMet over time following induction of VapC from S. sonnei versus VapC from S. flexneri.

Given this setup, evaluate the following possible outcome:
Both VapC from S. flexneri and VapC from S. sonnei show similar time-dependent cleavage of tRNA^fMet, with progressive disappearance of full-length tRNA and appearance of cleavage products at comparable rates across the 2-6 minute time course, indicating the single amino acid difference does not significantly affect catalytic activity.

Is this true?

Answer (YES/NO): YES